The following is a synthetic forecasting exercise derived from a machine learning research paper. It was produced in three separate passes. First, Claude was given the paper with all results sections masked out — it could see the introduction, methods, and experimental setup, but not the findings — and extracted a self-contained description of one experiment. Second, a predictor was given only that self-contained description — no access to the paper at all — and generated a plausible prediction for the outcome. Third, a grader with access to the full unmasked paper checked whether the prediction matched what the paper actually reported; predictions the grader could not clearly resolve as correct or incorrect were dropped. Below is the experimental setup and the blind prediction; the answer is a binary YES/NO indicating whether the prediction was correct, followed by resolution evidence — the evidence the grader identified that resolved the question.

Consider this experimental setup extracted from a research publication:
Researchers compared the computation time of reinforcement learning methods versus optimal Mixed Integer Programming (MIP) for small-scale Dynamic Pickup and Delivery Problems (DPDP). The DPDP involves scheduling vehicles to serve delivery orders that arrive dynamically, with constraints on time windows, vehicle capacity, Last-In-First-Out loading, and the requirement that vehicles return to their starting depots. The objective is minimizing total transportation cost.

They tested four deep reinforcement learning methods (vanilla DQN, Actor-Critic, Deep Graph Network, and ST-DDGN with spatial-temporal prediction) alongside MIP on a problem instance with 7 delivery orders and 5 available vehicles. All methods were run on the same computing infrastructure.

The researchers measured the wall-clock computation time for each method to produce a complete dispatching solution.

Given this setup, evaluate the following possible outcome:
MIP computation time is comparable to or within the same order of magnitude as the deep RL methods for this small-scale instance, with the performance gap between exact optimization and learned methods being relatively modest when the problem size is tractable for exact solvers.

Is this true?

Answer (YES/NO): NO